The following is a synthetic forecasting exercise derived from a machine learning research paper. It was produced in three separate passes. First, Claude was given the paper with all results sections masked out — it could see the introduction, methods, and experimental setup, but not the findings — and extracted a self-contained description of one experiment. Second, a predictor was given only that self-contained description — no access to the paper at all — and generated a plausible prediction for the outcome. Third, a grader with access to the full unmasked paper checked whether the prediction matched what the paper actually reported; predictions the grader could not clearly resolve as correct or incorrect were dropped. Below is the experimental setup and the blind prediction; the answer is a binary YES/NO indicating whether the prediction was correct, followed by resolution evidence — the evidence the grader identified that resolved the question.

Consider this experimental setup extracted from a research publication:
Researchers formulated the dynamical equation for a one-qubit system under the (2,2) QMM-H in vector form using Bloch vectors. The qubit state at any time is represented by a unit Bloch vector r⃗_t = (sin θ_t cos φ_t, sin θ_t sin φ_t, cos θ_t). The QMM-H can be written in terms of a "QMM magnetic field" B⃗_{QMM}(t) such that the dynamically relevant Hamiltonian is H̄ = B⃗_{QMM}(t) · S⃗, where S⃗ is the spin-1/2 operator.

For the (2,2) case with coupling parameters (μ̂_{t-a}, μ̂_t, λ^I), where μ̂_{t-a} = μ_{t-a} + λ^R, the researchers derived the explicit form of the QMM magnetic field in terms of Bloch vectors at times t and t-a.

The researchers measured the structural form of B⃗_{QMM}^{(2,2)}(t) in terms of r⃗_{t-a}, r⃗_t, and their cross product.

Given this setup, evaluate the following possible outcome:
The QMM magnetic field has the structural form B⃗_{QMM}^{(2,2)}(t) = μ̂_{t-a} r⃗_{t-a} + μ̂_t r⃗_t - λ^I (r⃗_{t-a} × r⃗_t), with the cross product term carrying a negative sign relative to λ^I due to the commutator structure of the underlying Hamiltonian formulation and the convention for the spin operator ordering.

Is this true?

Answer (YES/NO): YES